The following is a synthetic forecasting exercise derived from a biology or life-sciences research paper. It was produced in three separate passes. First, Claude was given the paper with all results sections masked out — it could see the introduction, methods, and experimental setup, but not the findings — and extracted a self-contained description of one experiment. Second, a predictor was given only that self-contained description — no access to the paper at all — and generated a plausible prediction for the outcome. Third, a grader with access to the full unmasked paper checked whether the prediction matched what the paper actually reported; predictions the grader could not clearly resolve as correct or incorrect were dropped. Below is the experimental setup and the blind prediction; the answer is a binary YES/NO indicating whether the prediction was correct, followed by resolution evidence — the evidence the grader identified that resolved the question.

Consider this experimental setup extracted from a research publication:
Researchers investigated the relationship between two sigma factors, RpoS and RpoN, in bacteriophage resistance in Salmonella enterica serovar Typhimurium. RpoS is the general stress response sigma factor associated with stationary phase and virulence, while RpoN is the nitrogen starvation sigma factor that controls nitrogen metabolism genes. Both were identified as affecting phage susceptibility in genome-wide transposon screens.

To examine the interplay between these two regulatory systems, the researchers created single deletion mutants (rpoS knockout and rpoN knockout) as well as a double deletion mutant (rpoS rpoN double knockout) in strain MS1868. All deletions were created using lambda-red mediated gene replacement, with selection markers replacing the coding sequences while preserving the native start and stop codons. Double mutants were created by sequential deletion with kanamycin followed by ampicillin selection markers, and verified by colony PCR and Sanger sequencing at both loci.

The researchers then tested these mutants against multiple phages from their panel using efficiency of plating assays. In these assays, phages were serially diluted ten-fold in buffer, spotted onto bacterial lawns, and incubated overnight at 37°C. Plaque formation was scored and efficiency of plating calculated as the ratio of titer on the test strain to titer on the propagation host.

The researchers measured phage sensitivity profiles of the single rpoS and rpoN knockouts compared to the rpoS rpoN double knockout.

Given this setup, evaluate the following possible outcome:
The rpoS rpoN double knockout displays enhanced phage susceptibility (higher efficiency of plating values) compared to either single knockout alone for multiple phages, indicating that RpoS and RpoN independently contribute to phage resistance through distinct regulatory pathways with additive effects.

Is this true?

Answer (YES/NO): NO